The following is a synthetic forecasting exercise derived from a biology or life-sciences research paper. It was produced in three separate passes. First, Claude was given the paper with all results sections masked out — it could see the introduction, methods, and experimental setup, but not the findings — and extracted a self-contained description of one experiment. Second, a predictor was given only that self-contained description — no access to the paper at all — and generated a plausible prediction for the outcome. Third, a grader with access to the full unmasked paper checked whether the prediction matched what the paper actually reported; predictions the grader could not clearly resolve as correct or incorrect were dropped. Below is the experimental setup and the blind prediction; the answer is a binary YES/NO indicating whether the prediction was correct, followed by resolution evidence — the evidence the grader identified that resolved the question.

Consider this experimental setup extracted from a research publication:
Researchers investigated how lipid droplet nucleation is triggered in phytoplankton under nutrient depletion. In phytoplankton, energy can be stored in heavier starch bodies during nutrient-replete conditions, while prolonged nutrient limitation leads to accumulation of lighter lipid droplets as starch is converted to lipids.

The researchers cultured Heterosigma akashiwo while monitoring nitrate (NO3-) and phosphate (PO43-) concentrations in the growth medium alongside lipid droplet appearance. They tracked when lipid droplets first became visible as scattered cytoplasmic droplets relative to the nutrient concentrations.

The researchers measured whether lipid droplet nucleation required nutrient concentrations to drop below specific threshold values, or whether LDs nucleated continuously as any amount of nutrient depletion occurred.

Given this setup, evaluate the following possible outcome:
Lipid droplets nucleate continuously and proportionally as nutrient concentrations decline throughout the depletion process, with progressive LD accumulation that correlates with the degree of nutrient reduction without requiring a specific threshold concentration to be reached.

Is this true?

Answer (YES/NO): NO